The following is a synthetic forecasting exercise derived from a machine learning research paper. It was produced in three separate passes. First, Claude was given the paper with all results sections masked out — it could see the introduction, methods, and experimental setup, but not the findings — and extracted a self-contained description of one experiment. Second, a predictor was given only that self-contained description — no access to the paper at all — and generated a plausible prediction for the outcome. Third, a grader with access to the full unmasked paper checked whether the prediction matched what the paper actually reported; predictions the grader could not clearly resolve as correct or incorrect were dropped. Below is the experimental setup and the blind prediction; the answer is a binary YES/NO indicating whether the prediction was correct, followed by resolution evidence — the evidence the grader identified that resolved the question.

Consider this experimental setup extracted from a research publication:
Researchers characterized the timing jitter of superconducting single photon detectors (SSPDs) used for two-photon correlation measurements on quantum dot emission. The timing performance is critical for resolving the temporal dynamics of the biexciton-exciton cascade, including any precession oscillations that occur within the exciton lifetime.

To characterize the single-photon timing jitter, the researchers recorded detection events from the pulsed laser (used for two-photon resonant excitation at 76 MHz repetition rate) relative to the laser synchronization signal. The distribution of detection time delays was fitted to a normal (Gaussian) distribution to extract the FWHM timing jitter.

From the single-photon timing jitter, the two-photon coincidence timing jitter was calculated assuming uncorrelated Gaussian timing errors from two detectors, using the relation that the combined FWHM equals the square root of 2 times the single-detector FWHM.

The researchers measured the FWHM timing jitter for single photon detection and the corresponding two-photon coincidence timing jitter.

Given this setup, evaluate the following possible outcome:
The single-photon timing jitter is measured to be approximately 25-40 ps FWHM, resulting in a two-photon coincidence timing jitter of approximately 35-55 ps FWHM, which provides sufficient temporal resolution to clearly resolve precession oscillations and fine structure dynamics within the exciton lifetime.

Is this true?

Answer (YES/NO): NO